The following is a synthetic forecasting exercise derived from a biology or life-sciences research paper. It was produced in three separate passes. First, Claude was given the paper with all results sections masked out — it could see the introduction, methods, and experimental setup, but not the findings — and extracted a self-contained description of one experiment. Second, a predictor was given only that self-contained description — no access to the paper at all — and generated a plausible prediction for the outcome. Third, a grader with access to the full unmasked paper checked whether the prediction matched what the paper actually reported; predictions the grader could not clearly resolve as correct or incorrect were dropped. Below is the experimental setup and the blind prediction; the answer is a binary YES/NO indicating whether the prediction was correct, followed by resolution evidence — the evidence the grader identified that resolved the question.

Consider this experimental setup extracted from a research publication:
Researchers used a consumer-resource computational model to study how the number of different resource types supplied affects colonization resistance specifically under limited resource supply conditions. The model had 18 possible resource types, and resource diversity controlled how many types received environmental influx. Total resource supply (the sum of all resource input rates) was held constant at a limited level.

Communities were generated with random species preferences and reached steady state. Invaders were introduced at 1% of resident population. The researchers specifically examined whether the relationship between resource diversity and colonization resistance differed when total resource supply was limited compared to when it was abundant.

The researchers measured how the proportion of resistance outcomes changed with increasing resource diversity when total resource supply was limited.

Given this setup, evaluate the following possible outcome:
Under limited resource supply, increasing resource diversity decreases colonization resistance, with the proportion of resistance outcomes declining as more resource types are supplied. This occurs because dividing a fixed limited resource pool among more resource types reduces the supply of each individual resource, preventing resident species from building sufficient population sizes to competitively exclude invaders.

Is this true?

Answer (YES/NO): NO